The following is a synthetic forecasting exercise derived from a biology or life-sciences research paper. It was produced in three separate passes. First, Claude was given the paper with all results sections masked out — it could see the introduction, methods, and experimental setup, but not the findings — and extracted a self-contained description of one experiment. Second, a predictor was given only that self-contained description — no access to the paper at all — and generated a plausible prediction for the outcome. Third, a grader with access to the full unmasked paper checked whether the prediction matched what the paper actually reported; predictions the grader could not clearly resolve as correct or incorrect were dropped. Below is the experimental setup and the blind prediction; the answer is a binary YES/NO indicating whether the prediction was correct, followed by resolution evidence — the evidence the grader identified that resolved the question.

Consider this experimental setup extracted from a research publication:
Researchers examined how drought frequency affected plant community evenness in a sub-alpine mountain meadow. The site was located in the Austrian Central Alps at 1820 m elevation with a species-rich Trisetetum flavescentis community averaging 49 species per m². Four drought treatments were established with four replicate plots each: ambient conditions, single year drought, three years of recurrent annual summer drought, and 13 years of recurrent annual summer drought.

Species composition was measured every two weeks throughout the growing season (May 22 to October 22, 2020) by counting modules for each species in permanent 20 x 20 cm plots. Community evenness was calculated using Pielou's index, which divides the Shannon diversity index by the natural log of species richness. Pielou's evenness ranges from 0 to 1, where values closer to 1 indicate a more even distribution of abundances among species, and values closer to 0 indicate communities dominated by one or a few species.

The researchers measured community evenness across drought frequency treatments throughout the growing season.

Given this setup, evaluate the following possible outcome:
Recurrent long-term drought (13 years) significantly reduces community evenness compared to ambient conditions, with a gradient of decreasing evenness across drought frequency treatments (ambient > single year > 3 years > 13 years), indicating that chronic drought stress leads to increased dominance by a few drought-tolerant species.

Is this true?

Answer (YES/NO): NO